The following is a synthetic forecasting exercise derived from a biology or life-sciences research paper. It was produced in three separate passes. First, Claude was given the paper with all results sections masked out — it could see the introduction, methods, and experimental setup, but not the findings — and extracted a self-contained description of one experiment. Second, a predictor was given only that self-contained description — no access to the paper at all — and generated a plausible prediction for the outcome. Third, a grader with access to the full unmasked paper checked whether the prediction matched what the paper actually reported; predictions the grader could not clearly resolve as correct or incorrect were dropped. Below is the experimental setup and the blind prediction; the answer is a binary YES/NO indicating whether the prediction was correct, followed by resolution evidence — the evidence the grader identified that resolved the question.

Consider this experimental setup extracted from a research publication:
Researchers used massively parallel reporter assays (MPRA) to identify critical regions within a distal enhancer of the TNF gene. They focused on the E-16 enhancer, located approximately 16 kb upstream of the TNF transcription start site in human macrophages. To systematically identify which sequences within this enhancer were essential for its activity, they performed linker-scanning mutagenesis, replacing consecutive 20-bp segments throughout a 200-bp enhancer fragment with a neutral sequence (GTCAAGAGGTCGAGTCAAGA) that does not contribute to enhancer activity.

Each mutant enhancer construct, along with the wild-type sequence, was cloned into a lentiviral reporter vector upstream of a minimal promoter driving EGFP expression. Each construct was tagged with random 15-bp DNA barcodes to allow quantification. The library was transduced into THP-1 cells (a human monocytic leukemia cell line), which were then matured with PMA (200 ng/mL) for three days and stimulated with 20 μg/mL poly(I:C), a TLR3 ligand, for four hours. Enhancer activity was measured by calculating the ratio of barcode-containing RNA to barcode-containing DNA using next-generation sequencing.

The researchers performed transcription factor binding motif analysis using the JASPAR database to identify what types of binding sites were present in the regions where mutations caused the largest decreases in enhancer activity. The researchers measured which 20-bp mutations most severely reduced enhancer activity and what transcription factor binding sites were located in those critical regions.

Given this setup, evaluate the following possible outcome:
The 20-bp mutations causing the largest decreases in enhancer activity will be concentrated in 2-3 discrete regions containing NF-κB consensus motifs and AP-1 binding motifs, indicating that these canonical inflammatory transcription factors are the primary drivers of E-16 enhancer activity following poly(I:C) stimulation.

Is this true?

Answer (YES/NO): NO